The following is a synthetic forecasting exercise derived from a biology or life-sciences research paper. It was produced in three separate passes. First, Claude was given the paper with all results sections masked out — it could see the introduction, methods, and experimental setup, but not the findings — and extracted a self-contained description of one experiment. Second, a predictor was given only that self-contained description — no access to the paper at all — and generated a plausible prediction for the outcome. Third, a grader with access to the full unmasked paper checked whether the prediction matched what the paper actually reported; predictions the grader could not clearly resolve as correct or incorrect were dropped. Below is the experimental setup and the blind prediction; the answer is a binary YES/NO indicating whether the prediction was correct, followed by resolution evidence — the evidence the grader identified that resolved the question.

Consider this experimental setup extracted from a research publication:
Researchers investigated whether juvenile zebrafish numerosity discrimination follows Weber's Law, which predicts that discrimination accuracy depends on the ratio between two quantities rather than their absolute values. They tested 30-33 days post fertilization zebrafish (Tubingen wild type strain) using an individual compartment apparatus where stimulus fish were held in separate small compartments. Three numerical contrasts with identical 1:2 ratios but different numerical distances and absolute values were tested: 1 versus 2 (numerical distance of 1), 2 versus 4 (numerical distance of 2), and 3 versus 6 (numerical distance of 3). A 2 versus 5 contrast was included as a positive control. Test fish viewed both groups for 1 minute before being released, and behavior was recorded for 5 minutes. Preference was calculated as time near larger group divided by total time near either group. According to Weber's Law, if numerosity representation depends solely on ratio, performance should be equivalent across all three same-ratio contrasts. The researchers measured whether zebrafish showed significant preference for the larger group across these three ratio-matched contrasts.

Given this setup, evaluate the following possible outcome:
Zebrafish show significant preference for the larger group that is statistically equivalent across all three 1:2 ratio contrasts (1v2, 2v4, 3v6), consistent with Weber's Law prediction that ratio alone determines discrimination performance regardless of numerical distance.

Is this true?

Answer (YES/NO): NO